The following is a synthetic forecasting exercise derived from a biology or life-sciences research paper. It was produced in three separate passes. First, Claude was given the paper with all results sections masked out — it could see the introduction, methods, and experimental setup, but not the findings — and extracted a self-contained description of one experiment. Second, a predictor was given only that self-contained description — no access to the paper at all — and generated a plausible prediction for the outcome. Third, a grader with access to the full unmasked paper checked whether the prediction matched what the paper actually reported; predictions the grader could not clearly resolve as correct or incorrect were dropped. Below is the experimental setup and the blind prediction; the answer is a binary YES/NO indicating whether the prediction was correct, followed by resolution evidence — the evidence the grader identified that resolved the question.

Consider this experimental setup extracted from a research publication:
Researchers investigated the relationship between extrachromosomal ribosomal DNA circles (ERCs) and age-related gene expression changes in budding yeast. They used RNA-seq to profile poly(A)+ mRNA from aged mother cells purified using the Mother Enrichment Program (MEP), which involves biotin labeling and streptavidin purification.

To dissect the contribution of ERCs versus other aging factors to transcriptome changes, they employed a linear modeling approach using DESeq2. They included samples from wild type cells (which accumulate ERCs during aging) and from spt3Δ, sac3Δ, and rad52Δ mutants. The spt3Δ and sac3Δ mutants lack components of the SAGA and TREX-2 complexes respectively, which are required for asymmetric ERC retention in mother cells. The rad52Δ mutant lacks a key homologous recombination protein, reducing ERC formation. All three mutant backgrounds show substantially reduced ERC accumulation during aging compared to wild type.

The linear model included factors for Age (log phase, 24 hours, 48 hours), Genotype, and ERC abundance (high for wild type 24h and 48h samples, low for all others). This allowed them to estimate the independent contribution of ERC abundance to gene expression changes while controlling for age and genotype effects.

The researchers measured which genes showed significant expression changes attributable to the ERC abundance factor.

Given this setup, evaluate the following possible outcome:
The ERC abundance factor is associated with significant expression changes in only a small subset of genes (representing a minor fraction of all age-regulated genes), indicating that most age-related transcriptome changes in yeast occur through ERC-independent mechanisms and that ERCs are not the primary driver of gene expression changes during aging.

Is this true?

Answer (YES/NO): YES